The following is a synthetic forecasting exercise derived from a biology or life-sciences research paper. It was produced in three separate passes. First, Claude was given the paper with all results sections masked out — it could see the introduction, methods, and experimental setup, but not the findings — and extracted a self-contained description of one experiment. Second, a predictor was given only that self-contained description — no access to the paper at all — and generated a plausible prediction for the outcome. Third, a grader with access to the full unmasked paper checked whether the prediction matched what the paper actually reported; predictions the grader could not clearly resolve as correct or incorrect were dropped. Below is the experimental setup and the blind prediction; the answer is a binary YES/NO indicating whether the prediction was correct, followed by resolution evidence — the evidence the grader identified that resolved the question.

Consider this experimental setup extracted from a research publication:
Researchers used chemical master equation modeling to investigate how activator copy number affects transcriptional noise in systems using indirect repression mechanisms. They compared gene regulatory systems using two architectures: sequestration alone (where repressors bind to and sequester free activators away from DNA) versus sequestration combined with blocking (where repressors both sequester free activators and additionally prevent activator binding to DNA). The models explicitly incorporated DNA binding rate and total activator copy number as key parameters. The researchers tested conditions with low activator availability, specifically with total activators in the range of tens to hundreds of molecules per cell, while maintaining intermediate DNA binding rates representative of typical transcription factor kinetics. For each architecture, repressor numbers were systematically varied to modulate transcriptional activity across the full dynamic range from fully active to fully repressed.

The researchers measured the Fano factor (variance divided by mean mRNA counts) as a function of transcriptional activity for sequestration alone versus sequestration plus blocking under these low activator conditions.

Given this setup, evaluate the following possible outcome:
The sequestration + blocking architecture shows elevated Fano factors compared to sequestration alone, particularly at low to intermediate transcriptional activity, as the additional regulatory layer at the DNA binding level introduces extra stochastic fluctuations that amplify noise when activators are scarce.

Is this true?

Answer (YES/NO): NO